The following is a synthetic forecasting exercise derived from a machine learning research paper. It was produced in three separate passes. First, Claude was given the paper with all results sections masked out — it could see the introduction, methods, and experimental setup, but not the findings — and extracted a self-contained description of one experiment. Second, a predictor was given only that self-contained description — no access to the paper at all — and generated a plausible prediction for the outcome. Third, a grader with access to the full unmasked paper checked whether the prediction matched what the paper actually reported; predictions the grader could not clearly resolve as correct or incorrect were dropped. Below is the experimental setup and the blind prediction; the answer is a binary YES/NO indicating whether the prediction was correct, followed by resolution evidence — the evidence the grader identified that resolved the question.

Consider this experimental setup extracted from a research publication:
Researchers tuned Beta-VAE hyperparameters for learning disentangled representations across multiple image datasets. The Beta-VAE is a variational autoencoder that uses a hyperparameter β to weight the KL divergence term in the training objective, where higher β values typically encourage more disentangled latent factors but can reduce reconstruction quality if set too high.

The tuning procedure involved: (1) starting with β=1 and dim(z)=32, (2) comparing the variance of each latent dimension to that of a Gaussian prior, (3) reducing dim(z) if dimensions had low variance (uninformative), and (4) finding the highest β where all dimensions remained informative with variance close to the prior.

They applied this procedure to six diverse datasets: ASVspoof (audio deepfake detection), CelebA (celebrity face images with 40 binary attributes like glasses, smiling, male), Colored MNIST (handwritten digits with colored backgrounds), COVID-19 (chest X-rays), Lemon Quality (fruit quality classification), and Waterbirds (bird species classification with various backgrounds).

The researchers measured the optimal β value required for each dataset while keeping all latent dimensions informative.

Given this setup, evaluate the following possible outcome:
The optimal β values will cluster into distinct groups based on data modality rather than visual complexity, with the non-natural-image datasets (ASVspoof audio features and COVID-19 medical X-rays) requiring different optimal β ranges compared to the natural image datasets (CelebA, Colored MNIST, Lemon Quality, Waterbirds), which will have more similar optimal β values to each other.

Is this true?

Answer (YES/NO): NO